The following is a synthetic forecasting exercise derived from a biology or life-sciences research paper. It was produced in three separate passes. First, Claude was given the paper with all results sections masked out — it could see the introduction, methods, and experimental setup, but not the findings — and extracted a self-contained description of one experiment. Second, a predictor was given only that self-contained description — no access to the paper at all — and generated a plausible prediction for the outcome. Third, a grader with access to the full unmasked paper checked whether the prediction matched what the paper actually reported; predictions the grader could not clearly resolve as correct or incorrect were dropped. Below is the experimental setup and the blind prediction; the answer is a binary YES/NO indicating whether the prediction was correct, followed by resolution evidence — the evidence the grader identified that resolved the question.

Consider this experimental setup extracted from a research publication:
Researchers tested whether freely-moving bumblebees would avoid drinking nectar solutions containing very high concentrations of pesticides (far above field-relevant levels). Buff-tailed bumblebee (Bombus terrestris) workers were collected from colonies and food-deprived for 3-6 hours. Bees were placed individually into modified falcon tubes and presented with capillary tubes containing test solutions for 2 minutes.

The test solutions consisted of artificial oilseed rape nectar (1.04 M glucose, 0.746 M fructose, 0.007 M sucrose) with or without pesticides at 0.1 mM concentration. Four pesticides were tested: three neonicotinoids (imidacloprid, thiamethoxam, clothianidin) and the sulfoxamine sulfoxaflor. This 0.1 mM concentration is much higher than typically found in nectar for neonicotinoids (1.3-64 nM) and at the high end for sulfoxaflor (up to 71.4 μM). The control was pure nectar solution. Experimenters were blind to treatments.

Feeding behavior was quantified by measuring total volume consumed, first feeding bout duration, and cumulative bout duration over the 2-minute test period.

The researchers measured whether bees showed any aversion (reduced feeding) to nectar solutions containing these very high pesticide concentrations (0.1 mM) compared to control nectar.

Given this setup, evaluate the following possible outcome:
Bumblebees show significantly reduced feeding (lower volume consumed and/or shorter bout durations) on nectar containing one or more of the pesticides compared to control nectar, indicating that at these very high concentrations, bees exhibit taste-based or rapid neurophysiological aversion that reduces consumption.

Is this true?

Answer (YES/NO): NO